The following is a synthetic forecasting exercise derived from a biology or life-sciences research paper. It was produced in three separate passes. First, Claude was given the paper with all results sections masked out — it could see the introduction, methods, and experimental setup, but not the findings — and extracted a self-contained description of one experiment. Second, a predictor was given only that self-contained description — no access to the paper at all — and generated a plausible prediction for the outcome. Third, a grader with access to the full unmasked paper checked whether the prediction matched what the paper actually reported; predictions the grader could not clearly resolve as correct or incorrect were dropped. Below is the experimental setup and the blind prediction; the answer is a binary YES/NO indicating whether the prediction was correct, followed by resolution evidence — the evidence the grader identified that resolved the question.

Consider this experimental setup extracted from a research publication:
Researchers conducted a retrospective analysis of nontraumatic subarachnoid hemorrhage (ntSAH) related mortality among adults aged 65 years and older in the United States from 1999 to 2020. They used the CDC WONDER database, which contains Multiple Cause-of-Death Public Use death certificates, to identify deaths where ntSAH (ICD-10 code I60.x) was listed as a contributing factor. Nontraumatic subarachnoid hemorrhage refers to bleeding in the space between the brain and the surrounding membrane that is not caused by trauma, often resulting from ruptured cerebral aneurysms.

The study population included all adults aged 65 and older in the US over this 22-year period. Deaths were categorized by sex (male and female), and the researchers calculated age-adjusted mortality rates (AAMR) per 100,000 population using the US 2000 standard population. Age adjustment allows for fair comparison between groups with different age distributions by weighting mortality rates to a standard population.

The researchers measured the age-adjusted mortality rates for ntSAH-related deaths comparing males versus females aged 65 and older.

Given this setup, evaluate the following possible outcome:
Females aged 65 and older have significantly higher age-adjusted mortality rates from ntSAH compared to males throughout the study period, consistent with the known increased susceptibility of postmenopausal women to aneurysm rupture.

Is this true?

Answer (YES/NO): YES